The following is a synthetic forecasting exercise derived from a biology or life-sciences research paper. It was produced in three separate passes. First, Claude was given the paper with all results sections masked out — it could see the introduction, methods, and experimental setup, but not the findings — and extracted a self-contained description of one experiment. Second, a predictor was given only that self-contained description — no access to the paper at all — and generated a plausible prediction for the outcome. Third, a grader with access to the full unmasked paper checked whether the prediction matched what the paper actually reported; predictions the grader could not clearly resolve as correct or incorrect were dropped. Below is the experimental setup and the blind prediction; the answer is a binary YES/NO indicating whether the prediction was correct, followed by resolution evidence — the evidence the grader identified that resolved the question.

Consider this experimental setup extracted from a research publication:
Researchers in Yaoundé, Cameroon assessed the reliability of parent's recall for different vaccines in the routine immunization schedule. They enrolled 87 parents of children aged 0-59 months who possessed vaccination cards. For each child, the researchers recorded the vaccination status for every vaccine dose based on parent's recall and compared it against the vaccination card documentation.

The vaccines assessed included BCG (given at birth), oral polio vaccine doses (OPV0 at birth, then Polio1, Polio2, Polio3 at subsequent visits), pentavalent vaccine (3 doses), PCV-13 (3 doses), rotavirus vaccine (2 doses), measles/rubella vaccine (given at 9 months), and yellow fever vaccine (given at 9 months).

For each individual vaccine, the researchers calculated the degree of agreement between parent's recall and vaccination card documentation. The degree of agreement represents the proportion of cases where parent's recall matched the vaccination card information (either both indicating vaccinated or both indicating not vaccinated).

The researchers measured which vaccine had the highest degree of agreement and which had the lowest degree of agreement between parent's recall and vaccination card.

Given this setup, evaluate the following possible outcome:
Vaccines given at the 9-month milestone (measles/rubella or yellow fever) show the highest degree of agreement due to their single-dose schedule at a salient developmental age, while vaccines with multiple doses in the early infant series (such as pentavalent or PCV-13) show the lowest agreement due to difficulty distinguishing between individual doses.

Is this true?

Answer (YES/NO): NO